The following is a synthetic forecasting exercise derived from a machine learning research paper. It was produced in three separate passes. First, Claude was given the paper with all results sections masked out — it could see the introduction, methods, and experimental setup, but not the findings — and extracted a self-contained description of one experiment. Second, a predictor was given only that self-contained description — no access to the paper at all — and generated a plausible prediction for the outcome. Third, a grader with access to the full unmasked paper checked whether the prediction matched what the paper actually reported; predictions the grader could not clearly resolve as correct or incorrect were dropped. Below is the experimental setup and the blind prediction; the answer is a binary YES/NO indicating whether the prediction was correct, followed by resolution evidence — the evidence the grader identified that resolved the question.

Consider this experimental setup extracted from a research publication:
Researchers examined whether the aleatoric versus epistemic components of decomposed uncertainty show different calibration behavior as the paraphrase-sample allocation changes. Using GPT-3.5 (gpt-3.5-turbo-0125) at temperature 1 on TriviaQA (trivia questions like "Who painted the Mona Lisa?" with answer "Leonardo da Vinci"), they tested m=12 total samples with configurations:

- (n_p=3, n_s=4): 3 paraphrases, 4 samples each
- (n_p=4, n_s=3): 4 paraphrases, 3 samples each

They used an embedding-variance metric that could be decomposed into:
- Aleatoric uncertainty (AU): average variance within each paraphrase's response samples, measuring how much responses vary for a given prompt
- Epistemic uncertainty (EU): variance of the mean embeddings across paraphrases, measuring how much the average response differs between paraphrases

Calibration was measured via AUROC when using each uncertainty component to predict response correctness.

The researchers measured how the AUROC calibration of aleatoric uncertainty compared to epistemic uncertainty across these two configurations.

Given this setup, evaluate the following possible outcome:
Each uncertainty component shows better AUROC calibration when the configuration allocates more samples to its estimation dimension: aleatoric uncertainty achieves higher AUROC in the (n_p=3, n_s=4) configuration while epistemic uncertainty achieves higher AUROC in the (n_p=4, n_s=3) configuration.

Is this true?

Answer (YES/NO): NO